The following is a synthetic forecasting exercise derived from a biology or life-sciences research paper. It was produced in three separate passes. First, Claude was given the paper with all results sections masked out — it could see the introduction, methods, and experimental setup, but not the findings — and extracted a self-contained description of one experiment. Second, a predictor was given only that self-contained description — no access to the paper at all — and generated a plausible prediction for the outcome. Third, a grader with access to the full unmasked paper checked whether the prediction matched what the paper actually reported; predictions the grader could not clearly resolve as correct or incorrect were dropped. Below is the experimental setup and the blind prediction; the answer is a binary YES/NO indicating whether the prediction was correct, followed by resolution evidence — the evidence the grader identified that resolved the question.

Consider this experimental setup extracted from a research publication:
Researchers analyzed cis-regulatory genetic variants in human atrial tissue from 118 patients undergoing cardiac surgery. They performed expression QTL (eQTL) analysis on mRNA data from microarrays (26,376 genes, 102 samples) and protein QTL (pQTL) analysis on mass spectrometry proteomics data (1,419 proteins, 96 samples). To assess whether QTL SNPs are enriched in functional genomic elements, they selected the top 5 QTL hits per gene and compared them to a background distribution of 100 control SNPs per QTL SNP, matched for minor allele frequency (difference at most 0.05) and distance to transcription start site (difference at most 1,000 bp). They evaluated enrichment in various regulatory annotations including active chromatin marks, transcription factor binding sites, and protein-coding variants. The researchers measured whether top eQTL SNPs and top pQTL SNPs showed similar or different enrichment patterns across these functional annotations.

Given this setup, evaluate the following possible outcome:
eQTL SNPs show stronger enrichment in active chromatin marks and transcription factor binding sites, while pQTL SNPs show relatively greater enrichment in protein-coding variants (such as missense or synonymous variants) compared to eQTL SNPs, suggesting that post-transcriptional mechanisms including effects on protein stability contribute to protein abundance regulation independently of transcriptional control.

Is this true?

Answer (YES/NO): YES